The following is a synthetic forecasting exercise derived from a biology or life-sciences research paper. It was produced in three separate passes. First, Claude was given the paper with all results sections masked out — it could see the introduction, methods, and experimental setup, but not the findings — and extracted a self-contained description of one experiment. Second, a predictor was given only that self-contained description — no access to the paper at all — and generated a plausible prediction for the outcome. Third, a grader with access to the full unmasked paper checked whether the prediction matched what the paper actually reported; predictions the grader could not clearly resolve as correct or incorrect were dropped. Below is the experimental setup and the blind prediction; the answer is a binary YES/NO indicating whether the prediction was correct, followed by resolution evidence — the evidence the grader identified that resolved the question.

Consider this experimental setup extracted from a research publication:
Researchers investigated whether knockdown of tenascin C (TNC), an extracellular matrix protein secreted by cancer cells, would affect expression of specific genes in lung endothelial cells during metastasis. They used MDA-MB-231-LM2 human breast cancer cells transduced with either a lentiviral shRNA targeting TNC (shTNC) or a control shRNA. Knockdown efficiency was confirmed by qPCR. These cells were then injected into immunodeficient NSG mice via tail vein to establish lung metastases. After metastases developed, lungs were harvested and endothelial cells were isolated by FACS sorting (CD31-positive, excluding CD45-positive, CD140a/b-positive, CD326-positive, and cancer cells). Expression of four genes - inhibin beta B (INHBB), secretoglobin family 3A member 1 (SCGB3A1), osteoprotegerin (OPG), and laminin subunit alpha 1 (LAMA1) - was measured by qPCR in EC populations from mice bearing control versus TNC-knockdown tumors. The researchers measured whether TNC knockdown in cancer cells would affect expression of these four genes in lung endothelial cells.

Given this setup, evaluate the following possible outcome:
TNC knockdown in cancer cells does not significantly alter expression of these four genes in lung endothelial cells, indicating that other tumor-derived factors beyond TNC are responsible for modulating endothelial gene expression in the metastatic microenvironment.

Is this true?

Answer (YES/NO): NO